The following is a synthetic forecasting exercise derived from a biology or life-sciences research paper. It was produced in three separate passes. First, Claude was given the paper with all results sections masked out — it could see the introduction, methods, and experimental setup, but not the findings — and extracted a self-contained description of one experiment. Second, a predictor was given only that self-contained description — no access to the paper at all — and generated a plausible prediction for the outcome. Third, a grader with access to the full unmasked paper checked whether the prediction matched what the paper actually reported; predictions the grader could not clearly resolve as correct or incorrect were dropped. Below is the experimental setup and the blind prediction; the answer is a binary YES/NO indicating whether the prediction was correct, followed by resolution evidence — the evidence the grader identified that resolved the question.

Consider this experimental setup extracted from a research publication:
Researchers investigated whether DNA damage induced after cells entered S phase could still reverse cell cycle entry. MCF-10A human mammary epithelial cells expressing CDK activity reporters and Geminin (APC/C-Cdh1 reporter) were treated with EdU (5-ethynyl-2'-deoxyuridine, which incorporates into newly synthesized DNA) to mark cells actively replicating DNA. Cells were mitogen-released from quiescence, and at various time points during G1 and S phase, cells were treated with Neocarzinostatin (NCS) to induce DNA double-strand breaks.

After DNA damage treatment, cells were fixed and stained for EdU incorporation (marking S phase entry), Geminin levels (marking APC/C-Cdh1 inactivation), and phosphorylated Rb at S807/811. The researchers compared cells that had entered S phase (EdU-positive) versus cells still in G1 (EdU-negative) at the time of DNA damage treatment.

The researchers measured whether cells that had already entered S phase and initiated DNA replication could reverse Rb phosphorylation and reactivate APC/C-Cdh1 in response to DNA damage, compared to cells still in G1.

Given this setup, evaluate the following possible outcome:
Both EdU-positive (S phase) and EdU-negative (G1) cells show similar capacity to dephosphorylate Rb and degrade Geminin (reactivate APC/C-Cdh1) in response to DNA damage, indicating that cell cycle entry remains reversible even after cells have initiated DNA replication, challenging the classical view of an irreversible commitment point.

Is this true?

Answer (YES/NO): NO